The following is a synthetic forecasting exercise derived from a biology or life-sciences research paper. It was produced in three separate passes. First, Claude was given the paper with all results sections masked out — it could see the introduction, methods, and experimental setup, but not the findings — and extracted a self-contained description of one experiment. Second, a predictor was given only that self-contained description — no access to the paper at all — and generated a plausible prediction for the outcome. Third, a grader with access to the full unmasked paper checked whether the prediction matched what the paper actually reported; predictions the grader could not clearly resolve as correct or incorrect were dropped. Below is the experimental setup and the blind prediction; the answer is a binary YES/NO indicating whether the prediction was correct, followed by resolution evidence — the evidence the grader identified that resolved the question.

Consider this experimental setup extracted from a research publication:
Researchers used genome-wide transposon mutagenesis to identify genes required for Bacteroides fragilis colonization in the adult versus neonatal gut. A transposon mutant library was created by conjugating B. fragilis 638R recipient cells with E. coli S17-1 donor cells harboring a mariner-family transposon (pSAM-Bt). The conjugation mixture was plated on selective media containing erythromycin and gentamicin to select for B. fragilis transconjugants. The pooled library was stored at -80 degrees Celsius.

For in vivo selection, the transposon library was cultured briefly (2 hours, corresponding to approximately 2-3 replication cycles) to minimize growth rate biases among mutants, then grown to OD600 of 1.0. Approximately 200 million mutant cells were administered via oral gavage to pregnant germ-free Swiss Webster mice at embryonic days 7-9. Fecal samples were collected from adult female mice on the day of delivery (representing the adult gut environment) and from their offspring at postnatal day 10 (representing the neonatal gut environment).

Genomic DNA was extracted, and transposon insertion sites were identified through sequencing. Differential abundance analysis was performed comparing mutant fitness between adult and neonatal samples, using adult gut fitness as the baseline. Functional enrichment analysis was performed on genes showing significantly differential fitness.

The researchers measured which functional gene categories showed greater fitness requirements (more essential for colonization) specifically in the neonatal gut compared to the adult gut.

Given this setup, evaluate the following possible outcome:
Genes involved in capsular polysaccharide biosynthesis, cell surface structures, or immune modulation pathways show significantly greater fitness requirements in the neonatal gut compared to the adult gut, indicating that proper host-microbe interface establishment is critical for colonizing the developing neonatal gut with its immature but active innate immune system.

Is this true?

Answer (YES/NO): NO